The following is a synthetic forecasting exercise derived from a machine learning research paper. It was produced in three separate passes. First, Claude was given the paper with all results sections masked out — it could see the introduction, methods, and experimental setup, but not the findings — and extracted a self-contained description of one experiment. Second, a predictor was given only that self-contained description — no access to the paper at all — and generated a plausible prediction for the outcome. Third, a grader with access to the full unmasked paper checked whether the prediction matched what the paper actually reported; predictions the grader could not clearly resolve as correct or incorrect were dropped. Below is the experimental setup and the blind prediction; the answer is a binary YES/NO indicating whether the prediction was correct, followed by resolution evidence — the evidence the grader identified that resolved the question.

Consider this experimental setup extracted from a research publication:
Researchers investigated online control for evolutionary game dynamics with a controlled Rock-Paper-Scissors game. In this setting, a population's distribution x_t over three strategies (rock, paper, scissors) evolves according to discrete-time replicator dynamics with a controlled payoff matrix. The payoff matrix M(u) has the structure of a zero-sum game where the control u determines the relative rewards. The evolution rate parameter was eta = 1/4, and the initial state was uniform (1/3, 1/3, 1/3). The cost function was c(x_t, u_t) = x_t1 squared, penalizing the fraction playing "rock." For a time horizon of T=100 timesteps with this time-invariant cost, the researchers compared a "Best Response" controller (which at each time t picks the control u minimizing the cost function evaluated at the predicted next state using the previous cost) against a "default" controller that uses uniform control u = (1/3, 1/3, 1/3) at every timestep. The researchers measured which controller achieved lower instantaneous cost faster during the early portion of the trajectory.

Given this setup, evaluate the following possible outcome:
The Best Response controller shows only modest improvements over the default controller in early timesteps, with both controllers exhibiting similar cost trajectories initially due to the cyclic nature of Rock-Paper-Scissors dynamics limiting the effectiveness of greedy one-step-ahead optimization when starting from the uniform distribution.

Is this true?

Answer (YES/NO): NO